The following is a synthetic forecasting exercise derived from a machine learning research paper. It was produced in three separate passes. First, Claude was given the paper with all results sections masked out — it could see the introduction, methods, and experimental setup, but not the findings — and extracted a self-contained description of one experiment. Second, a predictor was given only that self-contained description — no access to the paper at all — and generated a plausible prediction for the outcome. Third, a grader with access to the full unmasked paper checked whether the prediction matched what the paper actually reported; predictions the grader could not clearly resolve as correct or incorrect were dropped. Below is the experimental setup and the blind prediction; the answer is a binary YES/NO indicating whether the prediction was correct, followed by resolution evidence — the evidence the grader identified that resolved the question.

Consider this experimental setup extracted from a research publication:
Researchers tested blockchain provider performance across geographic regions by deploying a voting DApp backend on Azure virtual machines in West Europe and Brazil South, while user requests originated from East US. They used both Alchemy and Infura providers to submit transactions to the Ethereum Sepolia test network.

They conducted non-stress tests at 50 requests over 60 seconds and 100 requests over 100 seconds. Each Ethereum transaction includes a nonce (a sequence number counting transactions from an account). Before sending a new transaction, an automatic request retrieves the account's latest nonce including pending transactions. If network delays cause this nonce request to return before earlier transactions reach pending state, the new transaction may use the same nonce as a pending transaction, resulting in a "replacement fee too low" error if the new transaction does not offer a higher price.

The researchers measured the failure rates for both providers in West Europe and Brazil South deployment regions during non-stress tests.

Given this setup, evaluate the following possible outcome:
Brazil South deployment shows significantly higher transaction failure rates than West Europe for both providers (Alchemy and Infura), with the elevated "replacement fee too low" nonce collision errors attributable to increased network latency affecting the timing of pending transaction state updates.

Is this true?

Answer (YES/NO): NO